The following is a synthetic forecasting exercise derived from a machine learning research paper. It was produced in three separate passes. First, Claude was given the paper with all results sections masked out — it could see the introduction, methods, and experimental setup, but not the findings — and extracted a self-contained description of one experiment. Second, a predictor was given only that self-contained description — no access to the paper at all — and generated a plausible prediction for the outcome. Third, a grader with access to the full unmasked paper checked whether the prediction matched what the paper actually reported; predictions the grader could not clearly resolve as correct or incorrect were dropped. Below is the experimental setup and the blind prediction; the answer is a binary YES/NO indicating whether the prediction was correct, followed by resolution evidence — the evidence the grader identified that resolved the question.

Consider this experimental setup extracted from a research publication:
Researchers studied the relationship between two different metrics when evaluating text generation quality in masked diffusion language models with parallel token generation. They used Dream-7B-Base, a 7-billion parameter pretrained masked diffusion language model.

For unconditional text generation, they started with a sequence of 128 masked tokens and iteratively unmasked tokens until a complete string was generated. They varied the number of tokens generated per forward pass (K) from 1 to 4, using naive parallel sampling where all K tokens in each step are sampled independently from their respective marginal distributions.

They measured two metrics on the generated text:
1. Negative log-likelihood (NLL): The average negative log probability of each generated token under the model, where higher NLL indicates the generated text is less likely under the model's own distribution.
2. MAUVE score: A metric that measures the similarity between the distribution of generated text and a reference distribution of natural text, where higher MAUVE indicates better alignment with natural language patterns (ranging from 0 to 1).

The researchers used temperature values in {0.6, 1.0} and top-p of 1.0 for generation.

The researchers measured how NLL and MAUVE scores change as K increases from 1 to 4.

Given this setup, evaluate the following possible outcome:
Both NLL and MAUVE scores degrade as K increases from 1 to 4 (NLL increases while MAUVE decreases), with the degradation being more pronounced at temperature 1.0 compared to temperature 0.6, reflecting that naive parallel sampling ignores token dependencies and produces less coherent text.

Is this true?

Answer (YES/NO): NO